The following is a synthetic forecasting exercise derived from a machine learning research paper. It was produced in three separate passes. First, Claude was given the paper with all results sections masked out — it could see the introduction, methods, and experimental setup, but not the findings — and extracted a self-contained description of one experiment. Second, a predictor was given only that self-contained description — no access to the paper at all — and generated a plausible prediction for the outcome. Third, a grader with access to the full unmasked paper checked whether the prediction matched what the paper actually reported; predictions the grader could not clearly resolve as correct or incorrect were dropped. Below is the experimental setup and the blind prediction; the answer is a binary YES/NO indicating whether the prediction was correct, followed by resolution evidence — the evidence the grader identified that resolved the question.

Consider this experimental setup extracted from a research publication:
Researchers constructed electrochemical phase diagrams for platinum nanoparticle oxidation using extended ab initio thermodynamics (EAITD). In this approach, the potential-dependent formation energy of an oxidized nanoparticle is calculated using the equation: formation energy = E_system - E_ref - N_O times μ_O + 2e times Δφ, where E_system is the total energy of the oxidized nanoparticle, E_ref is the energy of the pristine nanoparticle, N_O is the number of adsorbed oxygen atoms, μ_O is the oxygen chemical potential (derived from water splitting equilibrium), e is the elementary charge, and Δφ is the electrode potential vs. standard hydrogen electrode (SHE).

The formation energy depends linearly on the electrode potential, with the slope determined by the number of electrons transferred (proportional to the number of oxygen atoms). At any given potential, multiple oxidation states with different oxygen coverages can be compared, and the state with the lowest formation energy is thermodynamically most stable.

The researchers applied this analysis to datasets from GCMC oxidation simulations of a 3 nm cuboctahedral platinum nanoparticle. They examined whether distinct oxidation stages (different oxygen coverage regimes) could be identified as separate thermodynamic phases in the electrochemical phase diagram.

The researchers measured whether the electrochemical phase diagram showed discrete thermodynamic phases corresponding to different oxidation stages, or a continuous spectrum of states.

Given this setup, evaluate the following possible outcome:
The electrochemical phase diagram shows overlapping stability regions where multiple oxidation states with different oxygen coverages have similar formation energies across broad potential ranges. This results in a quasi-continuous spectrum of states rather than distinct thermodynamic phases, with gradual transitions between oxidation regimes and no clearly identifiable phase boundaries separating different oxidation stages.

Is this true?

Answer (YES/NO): NO